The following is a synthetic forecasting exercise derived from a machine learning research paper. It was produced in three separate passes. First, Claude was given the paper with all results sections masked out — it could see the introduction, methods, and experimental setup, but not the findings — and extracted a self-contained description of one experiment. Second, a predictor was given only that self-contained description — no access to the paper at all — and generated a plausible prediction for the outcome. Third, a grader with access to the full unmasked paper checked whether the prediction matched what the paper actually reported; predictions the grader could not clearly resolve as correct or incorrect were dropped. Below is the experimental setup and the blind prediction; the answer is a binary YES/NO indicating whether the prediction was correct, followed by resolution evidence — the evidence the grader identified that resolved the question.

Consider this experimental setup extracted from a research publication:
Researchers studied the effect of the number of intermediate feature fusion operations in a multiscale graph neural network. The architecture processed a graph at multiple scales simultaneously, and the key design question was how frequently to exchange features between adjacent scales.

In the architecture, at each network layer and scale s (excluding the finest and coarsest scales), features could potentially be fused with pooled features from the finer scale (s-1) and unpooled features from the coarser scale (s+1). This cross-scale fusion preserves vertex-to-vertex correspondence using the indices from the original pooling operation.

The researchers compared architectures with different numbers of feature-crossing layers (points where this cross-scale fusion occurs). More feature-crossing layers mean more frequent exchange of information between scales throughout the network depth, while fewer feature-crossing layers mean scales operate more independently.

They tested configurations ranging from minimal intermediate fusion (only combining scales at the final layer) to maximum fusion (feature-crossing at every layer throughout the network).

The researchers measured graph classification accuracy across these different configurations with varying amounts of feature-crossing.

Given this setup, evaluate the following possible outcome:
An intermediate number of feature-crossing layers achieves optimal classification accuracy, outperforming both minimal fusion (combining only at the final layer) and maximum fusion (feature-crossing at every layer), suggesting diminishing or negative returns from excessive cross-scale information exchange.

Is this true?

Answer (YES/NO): YES